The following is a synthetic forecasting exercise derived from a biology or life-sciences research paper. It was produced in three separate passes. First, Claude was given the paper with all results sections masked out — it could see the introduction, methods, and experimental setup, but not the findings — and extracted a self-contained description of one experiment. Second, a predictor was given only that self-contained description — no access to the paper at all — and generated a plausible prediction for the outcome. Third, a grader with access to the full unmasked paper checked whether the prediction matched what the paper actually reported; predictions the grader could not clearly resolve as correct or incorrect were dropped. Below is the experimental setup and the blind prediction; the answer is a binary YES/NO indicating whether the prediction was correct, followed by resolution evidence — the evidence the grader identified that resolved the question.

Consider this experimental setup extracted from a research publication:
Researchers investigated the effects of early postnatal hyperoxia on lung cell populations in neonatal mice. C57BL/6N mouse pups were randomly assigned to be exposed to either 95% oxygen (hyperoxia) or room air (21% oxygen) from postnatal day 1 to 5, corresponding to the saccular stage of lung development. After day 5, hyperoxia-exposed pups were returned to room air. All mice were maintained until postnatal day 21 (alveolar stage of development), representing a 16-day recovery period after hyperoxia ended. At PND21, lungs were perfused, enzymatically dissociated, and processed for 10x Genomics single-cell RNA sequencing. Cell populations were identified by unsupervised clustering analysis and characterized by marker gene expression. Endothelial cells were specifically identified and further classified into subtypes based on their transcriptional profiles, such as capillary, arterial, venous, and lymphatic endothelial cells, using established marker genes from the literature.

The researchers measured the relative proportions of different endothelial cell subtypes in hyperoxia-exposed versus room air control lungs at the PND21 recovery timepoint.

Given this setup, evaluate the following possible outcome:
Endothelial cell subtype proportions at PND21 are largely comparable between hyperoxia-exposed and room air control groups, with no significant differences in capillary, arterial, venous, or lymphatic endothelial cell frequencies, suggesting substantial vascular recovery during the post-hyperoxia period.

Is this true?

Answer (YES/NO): YES